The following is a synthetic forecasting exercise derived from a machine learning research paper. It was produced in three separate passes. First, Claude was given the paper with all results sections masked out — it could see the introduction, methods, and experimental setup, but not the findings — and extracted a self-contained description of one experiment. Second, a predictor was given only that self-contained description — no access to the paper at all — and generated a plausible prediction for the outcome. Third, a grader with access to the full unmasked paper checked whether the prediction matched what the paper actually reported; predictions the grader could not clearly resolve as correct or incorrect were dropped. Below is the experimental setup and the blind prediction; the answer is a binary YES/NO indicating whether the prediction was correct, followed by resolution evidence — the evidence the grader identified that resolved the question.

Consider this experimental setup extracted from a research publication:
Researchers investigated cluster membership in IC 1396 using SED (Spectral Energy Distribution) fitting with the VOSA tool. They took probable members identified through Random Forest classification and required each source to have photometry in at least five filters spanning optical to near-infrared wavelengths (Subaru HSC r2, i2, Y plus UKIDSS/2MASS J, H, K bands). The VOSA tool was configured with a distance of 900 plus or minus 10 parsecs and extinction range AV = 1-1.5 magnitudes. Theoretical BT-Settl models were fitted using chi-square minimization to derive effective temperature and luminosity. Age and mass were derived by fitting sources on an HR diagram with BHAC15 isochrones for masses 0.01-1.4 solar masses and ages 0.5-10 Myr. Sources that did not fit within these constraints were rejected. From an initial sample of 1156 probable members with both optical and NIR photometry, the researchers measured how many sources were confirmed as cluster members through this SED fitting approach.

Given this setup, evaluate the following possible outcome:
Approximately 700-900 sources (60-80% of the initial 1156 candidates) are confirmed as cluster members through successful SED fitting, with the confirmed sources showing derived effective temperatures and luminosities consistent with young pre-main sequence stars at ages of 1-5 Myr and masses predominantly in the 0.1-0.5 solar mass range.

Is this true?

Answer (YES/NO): NO